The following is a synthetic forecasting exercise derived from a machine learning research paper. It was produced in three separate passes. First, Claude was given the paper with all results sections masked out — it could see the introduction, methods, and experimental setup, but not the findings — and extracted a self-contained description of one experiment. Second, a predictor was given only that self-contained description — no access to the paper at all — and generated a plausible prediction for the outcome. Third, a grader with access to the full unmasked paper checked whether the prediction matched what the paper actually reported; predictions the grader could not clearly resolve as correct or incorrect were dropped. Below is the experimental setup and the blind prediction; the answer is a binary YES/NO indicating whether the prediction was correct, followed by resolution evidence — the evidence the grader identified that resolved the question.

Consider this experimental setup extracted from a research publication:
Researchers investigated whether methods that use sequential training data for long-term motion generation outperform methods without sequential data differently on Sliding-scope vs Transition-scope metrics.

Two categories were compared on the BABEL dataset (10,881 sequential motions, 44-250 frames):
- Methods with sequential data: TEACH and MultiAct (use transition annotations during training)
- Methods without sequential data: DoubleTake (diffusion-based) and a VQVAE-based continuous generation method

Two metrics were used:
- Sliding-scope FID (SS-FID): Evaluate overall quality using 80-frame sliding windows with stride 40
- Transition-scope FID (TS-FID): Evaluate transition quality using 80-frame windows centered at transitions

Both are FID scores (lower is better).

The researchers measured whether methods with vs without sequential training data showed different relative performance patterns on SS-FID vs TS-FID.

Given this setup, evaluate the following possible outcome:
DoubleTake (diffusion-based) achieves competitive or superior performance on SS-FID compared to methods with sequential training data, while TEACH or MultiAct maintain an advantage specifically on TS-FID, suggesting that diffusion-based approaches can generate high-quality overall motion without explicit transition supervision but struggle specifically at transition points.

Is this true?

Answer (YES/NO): YES